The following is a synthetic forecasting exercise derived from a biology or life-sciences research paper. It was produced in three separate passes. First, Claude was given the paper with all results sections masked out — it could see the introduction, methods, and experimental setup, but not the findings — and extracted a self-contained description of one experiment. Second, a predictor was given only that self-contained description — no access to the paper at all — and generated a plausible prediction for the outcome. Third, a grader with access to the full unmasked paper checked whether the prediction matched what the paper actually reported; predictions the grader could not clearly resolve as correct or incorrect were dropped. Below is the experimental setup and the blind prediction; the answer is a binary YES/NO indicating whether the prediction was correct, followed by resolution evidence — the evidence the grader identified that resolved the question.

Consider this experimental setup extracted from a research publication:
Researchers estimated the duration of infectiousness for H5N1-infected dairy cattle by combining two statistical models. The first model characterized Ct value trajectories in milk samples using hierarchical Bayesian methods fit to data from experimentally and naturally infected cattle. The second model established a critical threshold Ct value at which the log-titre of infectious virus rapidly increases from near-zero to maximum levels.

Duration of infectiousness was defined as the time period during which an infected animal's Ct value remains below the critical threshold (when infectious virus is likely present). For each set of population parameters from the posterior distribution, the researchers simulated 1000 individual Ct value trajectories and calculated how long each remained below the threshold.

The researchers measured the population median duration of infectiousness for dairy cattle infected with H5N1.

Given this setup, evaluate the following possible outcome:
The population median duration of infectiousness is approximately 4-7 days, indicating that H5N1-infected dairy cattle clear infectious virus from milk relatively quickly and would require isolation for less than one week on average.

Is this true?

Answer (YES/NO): YES